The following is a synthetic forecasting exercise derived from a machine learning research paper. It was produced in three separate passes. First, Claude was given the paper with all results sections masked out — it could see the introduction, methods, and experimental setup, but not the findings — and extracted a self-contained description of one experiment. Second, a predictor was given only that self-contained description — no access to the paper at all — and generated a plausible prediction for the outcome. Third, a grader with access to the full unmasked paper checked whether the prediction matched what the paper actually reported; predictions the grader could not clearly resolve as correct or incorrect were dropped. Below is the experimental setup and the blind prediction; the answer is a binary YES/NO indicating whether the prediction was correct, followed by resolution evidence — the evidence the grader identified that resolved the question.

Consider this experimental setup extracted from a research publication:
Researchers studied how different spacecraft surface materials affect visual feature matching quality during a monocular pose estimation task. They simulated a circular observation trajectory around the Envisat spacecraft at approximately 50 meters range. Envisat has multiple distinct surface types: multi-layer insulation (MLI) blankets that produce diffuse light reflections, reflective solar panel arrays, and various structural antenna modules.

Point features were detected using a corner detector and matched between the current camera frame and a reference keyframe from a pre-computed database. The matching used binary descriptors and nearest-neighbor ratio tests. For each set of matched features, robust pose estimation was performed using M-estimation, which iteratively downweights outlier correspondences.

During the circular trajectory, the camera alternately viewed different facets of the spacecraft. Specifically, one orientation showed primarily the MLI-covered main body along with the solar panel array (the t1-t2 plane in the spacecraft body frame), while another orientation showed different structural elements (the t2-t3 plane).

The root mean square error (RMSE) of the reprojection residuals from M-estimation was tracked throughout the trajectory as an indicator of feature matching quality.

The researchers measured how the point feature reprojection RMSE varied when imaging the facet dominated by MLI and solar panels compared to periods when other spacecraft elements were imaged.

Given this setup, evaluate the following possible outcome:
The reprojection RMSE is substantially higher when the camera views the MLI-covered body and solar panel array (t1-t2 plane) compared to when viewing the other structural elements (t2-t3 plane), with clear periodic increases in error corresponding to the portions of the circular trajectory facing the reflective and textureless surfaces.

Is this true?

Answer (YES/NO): YES